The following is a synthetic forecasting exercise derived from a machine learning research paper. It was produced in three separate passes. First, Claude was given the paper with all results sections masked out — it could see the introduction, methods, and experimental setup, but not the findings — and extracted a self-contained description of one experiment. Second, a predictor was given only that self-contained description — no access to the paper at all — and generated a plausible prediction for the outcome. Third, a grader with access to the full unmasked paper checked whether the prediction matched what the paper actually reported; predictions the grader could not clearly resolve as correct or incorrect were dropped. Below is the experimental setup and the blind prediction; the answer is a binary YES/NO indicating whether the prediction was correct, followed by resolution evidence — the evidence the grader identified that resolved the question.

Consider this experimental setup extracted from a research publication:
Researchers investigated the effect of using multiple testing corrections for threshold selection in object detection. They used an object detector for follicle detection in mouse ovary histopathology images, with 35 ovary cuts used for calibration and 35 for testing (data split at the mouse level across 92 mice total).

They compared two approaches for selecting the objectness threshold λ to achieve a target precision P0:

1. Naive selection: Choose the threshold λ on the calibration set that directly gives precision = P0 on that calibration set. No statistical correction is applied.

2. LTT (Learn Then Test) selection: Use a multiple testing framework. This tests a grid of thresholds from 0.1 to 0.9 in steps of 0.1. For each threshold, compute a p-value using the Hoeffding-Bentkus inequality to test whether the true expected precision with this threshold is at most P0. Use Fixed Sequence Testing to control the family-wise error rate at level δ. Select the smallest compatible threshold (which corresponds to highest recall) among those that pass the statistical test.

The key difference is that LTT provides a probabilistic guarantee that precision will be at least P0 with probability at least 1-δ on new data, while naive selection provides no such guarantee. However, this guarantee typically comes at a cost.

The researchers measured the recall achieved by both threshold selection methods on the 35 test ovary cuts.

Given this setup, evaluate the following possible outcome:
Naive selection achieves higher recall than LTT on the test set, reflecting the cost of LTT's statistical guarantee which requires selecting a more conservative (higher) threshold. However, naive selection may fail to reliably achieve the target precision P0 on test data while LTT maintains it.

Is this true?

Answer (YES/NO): YES